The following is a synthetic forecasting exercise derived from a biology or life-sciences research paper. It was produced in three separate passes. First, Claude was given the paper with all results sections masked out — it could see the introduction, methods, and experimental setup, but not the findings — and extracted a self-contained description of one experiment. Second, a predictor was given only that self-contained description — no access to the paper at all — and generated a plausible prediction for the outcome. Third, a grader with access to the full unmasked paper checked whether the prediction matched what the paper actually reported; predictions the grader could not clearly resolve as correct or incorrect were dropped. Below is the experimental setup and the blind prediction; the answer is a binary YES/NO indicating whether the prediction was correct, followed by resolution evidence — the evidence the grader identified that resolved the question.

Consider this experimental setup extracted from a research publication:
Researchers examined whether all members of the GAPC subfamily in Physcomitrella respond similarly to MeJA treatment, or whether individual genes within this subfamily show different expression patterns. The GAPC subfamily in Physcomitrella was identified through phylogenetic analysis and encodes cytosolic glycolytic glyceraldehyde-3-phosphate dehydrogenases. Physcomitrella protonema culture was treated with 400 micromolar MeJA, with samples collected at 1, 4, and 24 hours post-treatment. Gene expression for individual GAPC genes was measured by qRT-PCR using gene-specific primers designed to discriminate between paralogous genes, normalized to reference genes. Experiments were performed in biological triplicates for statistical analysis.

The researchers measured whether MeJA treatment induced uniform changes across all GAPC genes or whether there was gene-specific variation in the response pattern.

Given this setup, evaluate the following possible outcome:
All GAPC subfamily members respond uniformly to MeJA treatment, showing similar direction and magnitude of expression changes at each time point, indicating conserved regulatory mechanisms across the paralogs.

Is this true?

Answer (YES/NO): NO